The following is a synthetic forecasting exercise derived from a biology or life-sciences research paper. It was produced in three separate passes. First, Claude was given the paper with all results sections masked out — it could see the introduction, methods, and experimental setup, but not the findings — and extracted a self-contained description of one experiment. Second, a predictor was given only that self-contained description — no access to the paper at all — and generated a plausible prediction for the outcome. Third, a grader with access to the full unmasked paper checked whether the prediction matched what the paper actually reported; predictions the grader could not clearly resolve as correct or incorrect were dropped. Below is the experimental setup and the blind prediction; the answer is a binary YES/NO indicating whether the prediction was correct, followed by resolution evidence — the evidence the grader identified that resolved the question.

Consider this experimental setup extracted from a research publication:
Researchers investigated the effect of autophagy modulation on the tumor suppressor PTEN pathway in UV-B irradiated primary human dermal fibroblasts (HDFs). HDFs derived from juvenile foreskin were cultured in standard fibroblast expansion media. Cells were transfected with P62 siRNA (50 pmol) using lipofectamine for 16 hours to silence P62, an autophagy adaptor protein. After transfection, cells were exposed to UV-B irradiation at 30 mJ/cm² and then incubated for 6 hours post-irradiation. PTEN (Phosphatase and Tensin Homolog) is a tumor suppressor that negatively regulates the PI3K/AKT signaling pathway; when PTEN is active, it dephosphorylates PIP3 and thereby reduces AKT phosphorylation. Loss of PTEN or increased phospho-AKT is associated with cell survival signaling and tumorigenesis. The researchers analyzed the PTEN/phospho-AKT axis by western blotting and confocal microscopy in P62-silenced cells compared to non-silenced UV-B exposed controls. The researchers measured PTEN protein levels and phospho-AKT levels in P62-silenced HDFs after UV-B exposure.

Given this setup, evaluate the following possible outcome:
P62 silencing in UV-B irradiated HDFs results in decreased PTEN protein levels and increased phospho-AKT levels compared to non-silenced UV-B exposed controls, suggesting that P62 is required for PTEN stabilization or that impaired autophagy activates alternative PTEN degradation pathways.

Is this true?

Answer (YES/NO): YES